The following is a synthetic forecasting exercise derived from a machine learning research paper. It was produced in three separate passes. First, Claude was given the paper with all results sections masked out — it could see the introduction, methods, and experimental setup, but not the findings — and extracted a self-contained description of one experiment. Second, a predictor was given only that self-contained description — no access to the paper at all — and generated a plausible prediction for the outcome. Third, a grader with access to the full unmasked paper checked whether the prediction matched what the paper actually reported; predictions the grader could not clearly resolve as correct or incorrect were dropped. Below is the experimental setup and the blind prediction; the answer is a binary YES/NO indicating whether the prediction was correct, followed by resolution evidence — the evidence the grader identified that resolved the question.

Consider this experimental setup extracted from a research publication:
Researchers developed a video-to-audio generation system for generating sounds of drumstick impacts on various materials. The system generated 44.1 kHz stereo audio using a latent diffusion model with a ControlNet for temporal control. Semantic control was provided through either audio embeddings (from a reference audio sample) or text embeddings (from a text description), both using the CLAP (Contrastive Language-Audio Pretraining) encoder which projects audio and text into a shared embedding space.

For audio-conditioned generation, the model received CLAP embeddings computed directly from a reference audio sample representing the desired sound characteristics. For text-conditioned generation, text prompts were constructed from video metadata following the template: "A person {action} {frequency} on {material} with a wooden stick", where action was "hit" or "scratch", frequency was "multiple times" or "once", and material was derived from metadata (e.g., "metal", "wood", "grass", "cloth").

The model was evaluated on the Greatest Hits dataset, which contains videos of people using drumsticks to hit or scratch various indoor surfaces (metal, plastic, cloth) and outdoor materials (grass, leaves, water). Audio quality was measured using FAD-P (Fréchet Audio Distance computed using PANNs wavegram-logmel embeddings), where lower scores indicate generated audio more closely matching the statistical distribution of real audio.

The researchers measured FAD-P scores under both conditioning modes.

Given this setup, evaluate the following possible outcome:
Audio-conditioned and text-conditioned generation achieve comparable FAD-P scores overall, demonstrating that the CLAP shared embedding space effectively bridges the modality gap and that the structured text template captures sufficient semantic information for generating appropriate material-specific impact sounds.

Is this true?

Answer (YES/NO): NO